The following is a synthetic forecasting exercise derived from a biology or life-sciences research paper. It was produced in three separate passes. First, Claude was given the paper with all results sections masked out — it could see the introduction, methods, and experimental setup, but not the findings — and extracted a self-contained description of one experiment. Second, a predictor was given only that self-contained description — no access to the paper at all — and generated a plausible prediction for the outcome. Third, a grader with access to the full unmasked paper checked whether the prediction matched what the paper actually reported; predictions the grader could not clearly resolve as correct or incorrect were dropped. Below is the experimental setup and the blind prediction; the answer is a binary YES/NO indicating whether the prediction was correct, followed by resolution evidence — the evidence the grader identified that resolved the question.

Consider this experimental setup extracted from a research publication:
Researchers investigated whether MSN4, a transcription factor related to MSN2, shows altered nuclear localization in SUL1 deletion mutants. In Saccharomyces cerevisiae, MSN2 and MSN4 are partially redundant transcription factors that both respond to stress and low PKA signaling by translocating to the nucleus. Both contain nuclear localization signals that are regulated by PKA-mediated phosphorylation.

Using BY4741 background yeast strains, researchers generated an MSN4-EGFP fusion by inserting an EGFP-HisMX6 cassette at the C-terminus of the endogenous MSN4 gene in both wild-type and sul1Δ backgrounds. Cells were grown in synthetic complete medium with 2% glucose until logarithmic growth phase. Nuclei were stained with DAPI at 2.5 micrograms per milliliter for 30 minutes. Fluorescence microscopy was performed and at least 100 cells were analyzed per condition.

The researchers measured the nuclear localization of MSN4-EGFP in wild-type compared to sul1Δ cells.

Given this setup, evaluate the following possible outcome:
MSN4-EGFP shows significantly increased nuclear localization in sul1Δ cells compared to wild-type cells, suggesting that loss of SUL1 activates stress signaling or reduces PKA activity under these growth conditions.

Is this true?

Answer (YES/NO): NO